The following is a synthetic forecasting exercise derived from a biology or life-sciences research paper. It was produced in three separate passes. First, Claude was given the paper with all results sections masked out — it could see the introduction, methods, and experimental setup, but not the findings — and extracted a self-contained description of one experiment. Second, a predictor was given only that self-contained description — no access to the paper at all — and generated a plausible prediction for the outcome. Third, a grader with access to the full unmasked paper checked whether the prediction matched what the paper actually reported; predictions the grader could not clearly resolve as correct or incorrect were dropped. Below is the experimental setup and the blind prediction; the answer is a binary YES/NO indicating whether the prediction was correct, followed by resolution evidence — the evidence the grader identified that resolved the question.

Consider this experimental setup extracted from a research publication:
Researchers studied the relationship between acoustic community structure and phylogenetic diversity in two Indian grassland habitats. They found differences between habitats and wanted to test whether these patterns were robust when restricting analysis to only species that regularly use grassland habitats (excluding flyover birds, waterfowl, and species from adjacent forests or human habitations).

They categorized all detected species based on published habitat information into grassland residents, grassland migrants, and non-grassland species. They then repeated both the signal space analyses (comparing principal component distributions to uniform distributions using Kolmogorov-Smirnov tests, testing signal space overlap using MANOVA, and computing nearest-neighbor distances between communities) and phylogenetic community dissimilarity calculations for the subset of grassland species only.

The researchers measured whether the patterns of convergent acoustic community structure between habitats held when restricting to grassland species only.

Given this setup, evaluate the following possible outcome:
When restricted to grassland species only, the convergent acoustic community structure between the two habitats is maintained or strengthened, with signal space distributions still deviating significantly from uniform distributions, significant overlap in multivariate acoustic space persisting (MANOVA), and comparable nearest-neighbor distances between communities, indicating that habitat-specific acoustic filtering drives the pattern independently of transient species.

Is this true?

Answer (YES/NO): NO